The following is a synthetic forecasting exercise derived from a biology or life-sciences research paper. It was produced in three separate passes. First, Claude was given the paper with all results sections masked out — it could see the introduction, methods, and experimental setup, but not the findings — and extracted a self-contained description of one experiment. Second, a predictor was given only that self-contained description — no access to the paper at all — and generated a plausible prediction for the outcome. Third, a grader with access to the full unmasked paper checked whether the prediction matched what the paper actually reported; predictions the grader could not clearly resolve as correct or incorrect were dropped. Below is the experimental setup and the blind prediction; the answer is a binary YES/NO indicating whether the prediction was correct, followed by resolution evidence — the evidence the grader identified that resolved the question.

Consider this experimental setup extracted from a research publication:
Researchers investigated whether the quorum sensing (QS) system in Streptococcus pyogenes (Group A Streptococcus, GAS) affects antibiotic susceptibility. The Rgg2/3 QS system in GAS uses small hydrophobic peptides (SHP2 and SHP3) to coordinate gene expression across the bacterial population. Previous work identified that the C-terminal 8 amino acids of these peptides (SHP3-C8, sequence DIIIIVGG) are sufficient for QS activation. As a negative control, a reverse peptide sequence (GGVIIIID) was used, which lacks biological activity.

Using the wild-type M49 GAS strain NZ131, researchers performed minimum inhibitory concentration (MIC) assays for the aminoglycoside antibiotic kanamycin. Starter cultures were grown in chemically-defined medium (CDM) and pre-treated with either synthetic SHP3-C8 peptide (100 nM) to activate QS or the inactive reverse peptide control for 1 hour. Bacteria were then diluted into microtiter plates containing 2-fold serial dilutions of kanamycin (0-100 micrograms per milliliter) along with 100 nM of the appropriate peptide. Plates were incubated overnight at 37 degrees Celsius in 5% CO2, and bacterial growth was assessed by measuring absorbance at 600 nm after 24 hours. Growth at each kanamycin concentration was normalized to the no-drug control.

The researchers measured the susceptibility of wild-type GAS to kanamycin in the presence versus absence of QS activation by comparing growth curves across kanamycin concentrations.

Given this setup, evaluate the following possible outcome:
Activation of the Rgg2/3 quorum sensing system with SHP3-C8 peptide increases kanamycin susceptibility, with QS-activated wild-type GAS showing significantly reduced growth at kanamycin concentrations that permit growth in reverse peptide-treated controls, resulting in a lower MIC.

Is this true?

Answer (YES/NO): YES